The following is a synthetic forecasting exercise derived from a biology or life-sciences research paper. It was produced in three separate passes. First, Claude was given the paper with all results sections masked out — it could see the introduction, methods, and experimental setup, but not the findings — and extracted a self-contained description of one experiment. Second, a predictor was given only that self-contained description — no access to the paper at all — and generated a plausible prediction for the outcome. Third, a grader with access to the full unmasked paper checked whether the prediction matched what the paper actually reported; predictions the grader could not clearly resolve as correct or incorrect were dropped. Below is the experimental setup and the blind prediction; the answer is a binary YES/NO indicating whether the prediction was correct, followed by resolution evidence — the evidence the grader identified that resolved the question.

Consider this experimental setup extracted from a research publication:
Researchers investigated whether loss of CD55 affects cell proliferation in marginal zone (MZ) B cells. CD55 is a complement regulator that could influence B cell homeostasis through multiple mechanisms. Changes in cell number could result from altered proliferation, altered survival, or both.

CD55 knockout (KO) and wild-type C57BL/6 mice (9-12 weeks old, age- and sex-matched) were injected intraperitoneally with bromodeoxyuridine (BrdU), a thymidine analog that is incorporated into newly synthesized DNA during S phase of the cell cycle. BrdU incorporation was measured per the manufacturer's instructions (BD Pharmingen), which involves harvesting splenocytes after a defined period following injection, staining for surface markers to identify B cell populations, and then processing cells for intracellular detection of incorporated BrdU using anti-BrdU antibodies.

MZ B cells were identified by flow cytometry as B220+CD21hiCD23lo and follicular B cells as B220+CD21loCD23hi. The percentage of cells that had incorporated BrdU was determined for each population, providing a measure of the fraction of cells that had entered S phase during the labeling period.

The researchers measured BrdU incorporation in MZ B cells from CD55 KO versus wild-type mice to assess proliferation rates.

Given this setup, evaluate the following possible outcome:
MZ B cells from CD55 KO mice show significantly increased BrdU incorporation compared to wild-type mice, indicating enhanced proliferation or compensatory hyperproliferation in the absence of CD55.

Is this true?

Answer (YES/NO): NO